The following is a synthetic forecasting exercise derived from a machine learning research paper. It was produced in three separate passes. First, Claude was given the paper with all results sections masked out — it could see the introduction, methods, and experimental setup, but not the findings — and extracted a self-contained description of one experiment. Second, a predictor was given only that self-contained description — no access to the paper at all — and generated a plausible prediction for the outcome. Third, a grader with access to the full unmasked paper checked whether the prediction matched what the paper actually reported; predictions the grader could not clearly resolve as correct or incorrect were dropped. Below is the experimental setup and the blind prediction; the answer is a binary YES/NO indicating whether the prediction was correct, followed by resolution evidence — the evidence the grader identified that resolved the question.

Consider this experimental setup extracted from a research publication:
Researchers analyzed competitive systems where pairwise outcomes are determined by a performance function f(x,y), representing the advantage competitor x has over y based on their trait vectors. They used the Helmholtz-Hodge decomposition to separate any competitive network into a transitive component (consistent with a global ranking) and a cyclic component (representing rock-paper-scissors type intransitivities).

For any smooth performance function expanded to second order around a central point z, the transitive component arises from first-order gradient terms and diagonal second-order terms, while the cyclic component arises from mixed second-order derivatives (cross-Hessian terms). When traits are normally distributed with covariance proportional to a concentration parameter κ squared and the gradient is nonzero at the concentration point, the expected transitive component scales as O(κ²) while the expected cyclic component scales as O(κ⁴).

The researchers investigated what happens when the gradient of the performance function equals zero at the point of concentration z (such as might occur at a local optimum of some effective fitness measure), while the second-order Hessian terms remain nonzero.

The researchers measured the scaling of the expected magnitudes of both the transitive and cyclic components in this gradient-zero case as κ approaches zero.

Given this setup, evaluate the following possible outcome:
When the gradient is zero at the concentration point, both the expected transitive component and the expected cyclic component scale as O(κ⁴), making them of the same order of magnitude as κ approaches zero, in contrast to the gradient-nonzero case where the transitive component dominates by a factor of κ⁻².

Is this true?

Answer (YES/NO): YES